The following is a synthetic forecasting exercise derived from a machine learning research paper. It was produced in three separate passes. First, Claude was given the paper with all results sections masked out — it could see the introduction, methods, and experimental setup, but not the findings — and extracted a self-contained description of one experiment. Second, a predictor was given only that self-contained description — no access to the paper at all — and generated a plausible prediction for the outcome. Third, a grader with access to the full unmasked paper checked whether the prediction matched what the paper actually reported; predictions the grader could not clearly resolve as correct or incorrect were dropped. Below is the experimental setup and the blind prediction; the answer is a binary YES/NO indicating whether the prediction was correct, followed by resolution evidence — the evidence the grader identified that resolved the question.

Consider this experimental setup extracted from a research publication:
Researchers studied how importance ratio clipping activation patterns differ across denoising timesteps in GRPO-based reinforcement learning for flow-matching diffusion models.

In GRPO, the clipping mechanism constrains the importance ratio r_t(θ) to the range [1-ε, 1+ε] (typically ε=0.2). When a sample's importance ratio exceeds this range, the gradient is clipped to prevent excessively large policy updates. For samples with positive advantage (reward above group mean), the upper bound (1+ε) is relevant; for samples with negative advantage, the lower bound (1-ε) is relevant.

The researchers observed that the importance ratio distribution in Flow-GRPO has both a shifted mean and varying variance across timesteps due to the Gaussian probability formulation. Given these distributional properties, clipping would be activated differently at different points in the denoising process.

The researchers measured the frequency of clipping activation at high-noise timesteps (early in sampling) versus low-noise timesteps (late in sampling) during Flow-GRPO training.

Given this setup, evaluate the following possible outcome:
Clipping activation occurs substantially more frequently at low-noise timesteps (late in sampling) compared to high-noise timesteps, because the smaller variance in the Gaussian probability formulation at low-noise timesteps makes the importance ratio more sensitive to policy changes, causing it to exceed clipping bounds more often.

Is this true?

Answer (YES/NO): YES